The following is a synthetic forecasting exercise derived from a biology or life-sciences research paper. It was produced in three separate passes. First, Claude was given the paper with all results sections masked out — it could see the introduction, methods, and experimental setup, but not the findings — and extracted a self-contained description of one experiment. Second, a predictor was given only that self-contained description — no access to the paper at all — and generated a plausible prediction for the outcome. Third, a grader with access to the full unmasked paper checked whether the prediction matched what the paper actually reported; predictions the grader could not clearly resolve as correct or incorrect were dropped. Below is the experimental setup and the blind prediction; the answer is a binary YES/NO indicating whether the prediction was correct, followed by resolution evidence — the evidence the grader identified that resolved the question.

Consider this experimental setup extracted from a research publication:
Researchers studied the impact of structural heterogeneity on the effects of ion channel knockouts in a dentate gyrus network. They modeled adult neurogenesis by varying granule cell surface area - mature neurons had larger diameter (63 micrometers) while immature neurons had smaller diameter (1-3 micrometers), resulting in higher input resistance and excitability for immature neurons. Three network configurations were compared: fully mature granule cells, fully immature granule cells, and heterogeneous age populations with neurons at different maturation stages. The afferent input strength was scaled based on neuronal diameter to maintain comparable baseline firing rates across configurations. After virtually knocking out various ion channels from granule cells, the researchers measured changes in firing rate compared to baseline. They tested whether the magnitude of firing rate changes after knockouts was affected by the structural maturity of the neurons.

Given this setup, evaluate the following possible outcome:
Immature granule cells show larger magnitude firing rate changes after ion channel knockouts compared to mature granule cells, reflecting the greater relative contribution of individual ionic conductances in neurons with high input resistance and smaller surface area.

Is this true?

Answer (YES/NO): YES